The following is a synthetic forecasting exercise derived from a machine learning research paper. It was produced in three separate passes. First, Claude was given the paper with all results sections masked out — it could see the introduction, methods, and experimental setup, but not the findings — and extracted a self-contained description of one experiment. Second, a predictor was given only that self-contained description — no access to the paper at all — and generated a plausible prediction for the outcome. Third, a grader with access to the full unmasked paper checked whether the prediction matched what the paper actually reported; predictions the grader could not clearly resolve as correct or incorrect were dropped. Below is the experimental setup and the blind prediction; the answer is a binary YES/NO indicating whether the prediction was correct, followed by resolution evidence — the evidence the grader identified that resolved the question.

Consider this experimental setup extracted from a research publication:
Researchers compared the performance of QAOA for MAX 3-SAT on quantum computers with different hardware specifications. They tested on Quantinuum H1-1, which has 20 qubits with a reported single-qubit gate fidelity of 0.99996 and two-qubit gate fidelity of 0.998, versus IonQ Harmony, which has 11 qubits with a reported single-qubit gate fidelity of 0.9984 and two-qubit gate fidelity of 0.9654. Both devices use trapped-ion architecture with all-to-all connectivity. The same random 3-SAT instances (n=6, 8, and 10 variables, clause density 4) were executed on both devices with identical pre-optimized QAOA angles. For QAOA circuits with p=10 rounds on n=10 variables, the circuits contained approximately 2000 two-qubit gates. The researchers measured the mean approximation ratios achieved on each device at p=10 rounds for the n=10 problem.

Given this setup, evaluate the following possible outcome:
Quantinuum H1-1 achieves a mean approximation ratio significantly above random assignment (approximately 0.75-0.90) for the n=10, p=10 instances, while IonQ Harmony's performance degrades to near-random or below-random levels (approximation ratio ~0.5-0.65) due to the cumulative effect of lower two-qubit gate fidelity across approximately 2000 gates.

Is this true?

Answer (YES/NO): NO